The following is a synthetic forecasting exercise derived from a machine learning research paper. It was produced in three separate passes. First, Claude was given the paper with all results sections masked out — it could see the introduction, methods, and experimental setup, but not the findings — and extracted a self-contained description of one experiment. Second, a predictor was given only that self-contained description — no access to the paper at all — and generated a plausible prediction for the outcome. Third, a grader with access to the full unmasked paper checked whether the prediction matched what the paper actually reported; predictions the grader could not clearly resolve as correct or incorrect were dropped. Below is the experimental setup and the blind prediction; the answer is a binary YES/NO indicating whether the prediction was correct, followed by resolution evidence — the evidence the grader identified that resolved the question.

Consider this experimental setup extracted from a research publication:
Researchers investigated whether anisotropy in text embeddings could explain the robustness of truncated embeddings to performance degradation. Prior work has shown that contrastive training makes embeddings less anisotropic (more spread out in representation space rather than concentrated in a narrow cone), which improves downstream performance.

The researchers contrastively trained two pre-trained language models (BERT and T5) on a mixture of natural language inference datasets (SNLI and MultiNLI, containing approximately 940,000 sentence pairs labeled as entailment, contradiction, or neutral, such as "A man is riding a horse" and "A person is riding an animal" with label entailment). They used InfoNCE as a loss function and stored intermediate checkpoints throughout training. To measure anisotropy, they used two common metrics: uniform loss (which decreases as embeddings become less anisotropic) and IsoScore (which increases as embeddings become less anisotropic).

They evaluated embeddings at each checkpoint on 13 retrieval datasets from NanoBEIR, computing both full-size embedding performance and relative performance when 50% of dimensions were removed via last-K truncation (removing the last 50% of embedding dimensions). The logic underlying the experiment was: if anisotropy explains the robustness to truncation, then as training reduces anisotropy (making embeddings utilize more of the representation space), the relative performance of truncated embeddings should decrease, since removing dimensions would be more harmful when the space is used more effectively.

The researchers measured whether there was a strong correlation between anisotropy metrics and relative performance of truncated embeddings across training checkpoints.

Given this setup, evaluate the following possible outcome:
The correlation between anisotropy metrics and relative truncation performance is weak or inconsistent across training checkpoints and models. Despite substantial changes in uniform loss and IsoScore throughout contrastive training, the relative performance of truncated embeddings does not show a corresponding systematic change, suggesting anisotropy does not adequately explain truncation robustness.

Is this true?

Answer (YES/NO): YES